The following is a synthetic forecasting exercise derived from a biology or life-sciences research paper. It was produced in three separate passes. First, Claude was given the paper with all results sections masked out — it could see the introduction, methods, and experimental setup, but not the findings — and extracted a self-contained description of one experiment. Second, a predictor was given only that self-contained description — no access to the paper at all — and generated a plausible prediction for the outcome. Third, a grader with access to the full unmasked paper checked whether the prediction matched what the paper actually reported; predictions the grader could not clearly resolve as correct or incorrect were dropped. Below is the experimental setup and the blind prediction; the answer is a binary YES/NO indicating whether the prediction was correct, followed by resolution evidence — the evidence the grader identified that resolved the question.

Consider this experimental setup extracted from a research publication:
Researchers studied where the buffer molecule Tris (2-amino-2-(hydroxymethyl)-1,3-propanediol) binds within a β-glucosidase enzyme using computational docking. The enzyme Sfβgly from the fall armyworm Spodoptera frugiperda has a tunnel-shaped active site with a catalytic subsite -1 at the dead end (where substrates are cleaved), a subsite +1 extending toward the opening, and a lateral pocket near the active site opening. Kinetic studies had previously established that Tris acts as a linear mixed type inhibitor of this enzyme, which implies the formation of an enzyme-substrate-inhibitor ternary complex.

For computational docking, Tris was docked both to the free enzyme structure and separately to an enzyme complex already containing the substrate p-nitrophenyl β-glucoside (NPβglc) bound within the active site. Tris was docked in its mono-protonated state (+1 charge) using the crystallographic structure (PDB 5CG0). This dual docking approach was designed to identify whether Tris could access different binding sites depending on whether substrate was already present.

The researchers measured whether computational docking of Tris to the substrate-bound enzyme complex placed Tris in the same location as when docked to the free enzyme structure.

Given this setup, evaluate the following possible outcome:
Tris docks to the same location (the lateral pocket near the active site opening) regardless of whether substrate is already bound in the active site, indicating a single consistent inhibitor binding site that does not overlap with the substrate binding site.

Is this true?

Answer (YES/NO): NO